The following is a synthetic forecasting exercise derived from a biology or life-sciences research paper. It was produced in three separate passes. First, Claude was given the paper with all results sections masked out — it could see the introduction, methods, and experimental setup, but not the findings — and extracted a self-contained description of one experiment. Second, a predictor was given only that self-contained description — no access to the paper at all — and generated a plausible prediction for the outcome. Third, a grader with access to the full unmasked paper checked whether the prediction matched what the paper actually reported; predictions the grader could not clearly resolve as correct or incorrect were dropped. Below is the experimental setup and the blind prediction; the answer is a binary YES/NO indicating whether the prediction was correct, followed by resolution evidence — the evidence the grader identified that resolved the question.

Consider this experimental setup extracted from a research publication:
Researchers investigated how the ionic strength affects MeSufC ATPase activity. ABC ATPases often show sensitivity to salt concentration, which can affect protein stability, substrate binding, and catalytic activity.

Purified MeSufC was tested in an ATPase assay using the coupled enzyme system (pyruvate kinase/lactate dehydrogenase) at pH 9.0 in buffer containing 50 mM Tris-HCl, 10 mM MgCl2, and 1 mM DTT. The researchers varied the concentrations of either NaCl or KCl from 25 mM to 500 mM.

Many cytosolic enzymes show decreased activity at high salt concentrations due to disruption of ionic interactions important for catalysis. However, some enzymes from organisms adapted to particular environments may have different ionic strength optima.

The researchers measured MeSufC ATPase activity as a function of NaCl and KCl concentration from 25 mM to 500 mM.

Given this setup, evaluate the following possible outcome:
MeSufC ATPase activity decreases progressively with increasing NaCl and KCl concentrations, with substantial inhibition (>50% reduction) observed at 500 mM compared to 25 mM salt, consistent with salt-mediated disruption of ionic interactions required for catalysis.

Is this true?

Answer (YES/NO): NO